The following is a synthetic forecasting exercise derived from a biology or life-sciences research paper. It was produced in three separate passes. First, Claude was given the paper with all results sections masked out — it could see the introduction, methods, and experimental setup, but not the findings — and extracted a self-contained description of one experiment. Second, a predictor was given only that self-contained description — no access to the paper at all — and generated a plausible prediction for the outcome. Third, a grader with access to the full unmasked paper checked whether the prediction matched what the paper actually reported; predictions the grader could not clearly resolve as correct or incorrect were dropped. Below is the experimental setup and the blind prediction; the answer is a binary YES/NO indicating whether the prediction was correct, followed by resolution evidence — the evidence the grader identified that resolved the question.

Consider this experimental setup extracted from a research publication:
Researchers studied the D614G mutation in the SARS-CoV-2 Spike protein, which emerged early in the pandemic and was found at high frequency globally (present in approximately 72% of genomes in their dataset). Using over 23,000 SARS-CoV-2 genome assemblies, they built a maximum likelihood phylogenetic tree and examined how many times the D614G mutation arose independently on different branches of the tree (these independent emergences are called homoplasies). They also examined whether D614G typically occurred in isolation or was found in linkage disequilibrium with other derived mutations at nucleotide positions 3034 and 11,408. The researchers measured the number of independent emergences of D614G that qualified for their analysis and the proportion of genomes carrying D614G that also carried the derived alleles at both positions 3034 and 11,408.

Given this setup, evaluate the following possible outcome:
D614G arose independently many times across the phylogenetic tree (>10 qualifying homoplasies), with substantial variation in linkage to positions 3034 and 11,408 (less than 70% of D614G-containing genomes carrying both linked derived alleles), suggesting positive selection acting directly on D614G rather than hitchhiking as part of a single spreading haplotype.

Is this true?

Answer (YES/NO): NO